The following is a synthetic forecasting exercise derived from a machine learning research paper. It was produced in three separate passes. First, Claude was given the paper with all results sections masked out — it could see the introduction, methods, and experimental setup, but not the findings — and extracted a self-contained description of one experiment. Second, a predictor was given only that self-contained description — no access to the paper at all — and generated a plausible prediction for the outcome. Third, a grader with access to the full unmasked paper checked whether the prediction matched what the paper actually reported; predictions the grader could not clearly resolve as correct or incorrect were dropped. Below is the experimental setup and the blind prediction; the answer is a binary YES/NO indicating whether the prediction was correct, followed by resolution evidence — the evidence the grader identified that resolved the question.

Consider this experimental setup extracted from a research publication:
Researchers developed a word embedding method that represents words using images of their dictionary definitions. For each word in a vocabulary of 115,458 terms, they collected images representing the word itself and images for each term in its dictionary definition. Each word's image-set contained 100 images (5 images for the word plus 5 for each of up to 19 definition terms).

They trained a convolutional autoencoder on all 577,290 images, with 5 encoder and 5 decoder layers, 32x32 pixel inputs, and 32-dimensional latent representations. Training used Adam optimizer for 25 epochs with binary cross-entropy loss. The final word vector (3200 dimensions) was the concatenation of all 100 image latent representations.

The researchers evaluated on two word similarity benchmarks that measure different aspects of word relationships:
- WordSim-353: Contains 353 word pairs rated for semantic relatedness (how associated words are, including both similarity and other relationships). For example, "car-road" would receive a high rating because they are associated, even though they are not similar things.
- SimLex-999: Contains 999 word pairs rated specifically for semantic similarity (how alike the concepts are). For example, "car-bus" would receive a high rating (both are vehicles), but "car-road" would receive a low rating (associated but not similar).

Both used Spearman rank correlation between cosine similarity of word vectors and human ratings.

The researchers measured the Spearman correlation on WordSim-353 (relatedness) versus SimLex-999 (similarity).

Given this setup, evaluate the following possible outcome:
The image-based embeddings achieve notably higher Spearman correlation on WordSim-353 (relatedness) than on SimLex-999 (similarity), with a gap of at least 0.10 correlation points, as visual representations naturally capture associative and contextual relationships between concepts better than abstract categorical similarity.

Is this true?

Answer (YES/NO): YES